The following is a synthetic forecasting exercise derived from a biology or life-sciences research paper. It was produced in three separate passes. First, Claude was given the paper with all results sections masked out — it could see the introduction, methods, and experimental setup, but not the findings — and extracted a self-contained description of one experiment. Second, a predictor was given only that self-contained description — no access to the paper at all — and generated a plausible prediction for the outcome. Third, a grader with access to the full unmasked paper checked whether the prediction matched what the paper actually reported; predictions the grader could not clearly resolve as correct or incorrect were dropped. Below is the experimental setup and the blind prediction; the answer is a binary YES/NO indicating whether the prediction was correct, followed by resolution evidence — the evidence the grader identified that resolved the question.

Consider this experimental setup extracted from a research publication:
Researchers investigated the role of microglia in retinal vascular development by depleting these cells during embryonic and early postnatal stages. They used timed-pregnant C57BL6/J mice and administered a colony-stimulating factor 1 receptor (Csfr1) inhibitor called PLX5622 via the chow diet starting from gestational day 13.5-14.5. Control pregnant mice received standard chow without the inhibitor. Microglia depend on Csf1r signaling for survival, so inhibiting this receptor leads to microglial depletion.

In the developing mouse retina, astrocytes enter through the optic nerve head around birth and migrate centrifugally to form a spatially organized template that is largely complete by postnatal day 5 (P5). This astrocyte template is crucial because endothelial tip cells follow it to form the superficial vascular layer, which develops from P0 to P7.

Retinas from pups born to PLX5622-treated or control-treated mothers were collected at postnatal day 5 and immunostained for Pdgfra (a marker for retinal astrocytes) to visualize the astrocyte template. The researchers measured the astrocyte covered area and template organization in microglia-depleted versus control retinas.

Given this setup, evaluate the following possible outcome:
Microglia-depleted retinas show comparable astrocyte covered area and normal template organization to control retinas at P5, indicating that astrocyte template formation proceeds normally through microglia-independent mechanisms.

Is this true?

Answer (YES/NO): NO